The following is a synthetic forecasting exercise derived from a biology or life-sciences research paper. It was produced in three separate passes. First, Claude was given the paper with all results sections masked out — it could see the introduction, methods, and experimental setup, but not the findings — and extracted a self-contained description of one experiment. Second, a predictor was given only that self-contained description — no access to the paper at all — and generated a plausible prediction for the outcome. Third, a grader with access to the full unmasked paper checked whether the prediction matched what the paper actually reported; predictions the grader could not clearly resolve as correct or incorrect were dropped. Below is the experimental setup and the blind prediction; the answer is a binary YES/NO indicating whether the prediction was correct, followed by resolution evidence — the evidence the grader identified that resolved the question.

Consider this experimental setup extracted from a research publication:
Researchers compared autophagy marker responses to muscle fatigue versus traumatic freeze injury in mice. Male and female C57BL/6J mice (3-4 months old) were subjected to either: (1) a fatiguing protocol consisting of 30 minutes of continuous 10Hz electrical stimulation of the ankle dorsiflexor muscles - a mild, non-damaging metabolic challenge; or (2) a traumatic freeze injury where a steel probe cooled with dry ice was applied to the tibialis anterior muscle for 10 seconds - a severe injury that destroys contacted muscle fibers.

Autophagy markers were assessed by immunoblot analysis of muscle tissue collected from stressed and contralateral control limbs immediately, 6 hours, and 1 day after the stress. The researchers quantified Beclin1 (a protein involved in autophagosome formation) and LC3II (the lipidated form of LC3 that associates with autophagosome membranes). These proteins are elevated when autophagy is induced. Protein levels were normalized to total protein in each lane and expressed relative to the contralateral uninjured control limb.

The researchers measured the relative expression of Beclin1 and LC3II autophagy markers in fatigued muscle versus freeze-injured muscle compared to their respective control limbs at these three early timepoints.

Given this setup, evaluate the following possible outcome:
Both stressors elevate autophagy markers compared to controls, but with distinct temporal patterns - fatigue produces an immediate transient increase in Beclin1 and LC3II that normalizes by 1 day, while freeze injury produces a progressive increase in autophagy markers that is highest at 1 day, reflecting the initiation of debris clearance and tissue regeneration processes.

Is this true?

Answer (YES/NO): NO